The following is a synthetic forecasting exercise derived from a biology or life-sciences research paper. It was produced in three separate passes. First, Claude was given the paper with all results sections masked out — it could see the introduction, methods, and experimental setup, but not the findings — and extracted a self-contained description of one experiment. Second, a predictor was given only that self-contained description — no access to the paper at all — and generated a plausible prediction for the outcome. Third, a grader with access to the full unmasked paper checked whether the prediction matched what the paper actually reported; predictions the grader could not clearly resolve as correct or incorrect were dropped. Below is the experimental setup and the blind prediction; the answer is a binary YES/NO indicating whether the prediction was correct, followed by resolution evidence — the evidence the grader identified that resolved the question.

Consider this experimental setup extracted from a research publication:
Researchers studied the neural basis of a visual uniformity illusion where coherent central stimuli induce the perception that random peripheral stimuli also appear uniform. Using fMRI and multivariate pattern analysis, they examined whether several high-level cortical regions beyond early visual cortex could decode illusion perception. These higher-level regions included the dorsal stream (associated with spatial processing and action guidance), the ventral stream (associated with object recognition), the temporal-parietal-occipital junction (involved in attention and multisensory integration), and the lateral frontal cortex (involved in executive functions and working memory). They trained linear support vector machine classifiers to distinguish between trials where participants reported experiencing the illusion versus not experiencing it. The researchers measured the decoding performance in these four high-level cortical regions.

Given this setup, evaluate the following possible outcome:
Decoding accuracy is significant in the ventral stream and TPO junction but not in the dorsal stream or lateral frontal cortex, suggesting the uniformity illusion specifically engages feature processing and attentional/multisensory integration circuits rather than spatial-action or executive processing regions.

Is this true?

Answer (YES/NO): NO